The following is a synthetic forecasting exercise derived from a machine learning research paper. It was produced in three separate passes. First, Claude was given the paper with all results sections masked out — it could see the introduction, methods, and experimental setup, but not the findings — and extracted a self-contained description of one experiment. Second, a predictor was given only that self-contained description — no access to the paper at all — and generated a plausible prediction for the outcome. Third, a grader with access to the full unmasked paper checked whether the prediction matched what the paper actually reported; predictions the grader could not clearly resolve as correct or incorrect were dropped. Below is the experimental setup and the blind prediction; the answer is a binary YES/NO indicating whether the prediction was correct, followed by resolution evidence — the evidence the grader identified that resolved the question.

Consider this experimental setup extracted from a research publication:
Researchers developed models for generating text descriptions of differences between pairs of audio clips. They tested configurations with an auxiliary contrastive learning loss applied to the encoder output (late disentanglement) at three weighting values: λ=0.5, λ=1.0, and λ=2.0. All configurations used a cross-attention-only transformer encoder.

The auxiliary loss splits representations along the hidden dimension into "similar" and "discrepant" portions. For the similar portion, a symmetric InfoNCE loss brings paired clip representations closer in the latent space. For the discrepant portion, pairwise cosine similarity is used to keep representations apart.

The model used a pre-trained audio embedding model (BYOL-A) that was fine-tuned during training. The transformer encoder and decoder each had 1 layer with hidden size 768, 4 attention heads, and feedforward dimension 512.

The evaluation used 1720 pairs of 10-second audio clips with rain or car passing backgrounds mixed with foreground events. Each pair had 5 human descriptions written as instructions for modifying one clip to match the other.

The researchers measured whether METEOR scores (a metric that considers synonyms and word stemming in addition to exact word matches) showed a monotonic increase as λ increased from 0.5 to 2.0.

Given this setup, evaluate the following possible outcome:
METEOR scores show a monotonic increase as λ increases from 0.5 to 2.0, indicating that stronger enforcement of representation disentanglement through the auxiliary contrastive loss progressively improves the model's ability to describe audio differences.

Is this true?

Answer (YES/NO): NO